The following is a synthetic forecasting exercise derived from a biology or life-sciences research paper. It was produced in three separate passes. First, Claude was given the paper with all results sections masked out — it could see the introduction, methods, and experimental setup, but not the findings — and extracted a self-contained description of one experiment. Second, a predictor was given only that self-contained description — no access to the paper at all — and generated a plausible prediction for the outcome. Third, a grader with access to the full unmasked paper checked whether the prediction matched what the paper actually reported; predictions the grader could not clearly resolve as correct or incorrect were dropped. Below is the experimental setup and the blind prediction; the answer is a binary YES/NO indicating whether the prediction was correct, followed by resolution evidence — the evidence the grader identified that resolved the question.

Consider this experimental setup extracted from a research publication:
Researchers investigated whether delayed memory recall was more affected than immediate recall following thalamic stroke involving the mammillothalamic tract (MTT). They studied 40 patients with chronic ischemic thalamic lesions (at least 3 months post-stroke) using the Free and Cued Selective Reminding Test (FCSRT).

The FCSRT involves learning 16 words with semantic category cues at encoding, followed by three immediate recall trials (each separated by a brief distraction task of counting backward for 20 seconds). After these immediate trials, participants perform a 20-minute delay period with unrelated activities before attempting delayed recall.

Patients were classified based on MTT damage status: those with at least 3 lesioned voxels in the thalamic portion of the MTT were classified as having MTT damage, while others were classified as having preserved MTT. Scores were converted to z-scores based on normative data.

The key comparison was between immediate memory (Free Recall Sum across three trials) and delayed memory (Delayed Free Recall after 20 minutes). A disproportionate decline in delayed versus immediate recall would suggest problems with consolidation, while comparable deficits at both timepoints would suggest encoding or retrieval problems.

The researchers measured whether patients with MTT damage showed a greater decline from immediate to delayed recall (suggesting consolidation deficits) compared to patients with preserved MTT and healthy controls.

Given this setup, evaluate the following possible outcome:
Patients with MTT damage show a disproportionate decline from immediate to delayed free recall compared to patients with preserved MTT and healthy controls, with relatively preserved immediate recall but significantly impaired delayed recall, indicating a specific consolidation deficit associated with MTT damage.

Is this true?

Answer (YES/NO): NO